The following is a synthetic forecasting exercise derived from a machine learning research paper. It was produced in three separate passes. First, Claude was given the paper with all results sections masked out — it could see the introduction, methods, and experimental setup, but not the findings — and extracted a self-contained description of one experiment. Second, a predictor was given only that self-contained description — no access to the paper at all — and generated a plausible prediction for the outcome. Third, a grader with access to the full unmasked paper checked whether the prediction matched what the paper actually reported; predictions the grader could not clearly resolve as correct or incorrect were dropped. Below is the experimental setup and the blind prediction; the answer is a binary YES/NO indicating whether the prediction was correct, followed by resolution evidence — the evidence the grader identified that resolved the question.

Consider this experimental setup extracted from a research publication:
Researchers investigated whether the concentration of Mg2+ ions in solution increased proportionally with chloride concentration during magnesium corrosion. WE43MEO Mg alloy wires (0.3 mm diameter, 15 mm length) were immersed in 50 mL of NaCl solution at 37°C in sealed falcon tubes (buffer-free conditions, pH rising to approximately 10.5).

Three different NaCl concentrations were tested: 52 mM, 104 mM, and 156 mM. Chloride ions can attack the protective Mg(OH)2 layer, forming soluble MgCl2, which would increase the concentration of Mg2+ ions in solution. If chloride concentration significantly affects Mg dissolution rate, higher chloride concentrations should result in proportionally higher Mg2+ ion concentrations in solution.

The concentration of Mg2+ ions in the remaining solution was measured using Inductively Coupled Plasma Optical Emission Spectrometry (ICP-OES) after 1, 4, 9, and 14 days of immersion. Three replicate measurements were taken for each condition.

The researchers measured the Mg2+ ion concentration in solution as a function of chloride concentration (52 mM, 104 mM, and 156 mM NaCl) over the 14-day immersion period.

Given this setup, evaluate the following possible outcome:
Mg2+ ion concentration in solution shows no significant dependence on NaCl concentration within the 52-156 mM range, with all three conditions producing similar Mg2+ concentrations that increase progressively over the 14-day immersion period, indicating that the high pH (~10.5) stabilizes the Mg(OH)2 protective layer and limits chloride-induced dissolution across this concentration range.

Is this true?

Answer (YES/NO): YES